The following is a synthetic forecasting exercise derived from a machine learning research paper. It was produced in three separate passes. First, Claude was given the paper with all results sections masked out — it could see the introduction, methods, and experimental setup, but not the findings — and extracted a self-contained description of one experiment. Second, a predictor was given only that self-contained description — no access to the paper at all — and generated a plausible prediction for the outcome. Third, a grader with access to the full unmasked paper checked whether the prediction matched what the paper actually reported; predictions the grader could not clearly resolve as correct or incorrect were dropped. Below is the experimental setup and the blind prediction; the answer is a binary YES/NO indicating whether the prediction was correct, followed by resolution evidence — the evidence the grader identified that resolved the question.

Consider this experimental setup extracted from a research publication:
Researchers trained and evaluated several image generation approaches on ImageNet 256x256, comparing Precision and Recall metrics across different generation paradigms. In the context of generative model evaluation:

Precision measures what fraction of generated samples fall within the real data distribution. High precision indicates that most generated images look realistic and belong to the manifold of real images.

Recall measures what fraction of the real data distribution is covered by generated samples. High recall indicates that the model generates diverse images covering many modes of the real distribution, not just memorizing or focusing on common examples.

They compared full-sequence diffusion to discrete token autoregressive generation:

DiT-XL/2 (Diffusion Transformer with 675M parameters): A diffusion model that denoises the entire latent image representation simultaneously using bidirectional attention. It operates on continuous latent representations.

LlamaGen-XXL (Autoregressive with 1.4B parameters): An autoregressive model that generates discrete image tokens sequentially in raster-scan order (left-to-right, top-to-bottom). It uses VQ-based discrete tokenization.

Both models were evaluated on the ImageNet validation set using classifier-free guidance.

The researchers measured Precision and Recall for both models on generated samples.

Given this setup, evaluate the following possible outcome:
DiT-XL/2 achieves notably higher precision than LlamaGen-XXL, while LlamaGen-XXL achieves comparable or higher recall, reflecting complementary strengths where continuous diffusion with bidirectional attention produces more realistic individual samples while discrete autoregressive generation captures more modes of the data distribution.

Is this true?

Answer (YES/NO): YES